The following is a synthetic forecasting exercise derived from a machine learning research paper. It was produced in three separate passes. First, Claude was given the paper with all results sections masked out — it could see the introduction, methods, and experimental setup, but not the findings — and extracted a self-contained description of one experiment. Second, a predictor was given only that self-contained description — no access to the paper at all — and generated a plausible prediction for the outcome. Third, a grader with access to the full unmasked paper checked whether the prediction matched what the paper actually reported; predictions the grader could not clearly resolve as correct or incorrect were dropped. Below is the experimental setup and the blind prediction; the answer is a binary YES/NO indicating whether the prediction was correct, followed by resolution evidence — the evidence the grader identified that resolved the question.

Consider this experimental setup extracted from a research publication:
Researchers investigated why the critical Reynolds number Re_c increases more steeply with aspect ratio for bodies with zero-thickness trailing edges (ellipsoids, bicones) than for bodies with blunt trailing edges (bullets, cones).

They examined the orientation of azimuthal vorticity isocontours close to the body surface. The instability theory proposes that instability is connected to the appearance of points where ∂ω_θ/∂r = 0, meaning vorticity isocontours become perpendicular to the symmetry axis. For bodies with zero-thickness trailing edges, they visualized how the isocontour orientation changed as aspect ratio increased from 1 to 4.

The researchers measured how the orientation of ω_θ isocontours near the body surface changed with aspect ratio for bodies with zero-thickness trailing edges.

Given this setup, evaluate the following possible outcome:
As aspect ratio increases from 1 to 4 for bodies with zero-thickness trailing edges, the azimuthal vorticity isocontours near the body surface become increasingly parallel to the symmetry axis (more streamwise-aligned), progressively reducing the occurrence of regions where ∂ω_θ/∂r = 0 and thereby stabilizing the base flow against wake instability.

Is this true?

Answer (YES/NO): YES